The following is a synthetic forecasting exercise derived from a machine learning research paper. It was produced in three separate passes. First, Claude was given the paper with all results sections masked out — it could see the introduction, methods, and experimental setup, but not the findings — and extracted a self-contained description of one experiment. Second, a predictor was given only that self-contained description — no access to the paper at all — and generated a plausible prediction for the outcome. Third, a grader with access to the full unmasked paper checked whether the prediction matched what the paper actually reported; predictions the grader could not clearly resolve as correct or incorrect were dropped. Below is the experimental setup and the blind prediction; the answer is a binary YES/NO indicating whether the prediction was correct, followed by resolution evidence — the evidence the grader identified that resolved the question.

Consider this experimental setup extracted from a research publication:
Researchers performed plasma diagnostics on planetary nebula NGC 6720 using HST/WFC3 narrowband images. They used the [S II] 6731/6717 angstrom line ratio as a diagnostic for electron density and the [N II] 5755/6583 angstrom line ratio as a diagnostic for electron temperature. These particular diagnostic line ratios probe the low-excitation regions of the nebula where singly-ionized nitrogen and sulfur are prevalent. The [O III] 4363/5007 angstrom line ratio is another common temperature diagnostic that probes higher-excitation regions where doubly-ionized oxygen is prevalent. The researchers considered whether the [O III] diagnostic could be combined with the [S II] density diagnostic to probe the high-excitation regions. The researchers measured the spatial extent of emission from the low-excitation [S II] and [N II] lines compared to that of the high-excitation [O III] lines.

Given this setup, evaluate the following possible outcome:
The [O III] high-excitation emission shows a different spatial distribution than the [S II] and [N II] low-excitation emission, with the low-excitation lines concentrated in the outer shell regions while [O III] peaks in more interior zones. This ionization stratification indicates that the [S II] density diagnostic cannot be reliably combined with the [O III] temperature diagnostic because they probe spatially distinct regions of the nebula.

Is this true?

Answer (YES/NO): YES